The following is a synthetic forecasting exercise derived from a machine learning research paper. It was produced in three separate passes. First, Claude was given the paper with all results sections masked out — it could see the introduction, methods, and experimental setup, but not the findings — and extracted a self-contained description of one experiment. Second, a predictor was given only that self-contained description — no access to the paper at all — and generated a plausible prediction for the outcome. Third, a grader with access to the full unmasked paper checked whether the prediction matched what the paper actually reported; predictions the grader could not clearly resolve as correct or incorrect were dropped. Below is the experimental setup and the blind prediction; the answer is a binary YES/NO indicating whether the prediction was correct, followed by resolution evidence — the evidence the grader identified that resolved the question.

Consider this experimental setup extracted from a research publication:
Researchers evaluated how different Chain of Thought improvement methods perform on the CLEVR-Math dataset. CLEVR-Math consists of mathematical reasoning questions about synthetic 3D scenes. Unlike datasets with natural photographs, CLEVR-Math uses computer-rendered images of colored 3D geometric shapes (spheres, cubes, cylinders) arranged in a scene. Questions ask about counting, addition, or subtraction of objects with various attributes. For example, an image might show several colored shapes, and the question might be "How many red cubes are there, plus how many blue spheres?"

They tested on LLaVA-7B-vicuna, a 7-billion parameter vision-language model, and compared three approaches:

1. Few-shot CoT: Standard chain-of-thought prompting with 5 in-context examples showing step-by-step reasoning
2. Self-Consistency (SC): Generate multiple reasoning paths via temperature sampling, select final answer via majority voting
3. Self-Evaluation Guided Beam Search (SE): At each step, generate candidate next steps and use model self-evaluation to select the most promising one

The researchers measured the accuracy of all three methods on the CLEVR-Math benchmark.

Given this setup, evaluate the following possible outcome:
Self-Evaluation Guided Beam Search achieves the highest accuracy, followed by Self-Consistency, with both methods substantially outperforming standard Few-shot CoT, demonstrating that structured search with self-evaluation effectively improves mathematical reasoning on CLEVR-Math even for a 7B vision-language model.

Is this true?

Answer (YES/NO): NO